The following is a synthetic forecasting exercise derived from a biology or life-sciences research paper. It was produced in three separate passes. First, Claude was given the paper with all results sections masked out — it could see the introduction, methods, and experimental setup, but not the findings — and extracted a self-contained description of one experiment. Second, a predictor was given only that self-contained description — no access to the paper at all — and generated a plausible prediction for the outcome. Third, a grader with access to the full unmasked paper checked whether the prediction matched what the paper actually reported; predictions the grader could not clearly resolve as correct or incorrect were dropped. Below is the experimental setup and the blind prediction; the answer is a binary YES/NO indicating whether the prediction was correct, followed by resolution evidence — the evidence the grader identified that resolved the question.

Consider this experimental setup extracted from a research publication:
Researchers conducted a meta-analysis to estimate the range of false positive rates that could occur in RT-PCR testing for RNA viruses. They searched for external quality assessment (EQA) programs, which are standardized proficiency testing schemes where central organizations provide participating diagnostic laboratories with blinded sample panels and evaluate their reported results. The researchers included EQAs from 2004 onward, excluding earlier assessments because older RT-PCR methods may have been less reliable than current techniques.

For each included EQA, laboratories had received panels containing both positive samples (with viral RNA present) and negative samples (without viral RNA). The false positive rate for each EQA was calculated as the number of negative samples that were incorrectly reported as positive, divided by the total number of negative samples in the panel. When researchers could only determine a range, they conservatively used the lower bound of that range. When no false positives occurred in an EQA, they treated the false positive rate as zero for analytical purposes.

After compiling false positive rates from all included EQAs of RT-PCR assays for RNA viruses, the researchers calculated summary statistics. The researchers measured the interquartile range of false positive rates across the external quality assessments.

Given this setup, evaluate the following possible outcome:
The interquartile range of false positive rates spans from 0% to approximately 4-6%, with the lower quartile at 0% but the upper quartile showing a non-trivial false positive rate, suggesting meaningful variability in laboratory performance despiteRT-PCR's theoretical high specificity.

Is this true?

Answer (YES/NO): NO